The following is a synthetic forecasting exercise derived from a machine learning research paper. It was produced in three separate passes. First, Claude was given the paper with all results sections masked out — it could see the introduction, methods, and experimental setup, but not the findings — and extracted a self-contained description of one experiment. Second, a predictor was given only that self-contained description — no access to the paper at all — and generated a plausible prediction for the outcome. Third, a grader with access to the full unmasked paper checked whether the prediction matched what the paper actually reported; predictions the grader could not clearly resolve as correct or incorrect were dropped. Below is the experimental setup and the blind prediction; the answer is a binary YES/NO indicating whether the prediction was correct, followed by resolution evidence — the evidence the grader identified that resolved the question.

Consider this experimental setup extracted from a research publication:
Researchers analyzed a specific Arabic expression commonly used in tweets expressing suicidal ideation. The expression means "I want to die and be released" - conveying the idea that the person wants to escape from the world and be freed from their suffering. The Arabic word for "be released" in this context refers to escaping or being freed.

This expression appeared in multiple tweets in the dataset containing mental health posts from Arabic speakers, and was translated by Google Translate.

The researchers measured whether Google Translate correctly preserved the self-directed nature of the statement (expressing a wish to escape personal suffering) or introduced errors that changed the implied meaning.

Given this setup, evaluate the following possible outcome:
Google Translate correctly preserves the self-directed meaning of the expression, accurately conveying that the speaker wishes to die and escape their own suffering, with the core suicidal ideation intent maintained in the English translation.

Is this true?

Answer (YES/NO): NO